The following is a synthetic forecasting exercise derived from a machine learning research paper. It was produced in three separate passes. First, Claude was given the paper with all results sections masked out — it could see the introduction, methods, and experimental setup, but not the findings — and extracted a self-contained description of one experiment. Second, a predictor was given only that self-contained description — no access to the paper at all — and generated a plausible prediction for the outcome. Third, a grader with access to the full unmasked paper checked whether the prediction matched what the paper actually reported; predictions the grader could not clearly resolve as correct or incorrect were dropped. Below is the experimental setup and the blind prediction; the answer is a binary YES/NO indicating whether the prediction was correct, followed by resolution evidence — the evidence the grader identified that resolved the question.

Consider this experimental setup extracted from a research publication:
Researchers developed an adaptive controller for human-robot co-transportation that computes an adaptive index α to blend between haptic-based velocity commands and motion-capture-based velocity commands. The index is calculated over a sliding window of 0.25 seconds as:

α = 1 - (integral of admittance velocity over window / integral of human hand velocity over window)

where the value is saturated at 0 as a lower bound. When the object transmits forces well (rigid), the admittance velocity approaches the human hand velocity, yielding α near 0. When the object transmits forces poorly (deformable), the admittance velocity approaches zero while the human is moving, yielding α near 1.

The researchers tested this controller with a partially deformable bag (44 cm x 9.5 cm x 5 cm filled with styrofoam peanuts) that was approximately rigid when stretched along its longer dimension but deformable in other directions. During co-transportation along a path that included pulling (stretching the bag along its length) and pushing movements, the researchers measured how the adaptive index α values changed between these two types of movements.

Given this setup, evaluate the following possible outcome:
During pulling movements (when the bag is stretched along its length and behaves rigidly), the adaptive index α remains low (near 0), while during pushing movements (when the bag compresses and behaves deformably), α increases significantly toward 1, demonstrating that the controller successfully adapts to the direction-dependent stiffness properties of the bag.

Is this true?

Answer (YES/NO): NO